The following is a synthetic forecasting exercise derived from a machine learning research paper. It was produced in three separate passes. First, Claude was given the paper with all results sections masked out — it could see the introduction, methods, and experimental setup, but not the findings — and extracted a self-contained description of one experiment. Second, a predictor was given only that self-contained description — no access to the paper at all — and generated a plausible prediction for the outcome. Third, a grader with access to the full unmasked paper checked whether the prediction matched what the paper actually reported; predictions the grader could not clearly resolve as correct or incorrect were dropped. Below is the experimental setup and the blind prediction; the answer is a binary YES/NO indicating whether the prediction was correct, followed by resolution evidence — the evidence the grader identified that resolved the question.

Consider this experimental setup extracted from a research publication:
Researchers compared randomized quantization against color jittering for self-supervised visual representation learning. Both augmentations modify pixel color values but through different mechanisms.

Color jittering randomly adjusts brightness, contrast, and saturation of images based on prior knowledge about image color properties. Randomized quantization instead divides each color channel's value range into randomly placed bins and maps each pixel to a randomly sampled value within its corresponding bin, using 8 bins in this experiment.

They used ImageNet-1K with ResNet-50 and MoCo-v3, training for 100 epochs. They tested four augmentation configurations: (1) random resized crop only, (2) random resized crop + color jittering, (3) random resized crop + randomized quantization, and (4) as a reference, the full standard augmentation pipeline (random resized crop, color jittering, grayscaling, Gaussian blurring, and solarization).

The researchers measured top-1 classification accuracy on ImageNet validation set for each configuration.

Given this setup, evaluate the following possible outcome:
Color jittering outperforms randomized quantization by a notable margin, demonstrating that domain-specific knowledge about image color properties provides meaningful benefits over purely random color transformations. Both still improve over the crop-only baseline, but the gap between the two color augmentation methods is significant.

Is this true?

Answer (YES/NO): NO